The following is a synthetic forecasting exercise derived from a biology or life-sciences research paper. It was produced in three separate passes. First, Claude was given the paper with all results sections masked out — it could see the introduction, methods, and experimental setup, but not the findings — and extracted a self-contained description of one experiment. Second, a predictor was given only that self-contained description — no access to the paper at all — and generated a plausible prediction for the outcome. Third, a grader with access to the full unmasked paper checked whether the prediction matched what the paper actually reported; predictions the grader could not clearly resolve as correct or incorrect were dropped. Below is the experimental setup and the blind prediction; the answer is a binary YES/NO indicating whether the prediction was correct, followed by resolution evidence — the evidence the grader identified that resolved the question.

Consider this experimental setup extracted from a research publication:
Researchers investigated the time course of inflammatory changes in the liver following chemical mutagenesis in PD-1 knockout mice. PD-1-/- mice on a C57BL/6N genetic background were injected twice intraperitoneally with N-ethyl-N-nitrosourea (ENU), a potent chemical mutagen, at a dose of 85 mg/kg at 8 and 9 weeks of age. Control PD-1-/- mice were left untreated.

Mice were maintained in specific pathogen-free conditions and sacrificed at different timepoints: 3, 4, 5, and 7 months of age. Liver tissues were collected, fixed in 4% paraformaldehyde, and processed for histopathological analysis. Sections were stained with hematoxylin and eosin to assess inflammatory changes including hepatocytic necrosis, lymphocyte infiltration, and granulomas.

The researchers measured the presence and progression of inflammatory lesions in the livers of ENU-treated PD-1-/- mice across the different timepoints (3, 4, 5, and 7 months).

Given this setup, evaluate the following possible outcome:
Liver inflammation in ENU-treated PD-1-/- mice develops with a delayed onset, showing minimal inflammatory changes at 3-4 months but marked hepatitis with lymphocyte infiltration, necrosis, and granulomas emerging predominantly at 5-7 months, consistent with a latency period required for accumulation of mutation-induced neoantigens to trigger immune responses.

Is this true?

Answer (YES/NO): NO